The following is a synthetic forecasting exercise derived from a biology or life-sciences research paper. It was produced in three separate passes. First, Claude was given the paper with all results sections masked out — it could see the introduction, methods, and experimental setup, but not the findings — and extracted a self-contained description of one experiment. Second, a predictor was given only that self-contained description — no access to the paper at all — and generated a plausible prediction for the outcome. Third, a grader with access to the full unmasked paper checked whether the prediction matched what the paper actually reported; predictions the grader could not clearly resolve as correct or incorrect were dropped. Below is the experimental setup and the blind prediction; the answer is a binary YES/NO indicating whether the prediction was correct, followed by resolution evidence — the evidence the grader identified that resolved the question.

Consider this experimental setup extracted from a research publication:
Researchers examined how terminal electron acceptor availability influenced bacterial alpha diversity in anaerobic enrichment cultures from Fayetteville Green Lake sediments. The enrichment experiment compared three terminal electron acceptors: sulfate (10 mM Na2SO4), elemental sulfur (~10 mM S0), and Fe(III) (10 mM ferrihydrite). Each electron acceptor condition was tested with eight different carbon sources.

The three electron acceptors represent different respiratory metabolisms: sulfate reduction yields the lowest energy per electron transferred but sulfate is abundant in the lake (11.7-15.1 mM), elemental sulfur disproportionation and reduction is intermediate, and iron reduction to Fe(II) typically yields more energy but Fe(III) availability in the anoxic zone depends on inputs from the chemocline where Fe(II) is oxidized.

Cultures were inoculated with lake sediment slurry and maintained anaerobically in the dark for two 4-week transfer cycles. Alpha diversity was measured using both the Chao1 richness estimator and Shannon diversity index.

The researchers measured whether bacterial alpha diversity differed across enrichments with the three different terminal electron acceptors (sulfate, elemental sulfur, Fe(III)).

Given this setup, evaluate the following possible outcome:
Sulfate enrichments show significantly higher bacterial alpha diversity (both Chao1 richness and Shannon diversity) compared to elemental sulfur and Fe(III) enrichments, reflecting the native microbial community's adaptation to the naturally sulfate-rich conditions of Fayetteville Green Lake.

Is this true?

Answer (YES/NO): NO